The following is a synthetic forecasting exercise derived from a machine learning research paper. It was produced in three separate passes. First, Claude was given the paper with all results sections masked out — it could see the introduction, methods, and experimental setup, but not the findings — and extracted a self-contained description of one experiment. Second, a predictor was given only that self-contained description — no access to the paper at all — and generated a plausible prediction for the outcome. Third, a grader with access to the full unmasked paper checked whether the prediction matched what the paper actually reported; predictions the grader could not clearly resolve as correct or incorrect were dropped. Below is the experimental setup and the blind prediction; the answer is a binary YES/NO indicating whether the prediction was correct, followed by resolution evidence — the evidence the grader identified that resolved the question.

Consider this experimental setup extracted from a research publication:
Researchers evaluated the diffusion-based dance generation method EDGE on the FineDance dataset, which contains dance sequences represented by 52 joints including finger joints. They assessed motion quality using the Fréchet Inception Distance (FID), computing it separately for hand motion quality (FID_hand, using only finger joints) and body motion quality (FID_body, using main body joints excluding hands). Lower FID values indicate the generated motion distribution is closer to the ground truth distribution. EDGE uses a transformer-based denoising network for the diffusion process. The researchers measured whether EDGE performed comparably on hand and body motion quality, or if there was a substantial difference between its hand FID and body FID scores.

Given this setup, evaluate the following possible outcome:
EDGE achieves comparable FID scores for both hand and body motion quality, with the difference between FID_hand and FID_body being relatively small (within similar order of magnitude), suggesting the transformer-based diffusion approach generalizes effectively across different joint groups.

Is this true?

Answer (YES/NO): NO